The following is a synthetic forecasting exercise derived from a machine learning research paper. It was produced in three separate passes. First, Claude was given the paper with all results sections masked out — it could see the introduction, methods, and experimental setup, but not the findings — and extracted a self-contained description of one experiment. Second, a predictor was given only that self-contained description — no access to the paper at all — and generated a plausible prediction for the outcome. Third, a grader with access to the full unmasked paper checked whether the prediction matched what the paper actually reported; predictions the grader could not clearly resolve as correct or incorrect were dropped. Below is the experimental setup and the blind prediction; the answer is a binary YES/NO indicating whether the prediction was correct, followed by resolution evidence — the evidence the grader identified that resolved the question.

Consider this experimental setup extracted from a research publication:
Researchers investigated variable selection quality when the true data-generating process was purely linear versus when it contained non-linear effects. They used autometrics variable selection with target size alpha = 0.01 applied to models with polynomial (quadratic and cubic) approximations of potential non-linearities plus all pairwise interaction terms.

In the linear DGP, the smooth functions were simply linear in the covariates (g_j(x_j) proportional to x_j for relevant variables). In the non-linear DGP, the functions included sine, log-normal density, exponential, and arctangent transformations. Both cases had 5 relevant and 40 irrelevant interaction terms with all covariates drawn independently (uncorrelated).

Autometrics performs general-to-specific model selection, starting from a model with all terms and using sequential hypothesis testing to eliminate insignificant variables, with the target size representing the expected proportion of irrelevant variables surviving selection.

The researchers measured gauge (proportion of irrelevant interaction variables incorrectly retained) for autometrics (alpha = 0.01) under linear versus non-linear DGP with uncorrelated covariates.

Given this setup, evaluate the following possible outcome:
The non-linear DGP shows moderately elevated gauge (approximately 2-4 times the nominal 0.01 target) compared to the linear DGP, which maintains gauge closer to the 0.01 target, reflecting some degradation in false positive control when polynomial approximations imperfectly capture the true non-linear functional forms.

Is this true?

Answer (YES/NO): NO